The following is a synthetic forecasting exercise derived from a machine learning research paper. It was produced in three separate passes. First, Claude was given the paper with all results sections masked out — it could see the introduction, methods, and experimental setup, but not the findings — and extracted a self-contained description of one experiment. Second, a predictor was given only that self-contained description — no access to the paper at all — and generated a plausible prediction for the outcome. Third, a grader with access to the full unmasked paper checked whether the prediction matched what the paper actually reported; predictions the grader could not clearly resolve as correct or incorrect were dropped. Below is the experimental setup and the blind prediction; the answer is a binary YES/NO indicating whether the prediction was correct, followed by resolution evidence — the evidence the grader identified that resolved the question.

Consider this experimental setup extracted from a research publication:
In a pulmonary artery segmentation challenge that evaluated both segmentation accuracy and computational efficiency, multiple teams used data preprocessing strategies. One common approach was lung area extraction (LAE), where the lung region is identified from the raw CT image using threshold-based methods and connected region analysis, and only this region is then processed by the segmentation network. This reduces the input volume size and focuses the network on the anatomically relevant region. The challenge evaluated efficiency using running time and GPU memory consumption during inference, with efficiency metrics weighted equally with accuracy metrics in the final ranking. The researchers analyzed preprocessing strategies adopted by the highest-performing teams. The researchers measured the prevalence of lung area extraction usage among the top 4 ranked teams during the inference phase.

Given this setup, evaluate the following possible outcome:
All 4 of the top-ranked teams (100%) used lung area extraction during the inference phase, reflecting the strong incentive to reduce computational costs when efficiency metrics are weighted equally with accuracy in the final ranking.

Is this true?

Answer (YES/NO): YES